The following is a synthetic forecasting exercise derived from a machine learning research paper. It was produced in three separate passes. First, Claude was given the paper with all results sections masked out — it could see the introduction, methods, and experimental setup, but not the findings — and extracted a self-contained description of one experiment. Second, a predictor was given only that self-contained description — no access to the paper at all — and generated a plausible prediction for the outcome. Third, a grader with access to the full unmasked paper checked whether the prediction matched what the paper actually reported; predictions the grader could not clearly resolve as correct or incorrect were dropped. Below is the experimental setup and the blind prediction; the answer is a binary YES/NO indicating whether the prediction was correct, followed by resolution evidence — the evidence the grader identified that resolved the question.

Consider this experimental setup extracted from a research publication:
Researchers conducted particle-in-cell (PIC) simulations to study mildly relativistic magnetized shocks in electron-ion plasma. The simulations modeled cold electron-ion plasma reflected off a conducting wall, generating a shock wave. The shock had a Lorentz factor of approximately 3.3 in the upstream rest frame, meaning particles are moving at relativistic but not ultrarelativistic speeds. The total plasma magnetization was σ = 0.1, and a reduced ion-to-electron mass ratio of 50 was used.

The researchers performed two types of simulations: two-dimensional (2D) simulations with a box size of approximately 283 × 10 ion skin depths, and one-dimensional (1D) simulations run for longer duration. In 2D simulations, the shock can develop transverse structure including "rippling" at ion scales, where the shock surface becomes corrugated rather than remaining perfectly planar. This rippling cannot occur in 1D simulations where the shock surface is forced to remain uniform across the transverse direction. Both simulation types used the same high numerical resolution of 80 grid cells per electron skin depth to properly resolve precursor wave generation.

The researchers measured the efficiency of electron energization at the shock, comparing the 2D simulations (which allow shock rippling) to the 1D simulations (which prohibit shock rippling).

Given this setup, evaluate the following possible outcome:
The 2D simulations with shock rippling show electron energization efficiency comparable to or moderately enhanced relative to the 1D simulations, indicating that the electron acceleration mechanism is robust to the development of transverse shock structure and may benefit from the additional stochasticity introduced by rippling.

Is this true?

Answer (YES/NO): NO